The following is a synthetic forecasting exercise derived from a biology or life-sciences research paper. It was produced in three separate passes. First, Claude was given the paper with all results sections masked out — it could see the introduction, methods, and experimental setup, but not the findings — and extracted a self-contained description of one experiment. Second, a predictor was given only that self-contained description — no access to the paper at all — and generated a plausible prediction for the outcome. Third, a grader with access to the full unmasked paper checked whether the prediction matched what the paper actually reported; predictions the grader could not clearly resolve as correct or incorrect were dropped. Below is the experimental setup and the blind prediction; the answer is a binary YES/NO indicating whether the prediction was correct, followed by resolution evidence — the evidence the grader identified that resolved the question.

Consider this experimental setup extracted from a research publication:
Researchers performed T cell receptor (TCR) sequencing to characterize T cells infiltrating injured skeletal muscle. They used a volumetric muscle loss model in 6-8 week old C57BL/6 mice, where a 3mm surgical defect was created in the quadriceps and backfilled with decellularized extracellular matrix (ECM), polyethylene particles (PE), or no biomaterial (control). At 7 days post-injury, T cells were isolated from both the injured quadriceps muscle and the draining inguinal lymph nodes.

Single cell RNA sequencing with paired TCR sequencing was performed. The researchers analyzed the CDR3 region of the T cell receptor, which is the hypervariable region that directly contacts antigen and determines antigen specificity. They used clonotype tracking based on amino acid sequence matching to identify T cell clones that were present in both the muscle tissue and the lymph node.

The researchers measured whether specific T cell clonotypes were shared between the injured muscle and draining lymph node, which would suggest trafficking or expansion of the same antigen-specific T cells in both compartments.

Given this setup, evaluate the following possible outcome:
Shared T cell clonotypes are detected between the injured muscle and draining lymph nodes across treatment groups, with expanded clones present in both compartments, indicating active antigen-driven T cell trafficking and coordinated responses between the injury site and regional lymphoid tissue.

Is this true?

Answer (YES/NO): YES